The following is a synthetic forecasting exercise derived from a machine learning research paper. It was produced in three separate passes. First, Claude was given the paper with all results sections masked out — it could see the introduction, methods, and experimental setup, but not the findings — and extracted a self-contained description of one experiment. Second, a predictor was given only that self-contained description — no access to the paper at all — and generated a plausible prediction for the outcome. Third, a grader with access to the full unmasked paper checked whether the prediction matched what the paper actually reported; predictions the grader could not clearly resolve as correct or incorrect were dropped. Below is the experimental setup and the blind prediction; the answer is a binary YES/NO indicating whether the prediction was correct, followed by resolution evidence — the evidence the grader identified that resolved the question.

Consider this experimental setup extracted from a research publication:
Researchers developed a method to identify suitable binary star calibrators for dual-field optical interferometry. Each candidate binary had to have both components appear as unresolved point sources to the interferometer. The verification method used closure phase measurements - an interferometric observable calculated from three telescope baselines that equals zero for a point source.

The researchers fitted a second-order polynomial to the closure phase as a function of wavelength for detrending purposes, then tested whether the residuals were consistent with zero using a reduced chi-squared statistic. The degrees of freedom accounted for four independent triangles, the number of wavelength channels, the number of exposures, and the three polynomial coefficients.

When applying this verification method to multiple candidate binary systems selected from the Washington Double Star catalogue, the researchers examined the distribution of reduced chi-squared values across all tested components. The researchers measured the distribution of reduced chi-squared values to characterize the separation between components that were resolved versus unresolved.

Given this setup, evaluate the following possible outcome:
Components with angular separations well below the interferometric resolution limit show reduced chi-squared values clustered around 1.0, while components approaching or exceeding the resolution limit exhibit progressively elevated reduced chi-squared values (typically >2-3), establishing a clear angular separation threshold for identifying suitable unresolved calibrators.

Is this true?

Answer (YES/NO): NO